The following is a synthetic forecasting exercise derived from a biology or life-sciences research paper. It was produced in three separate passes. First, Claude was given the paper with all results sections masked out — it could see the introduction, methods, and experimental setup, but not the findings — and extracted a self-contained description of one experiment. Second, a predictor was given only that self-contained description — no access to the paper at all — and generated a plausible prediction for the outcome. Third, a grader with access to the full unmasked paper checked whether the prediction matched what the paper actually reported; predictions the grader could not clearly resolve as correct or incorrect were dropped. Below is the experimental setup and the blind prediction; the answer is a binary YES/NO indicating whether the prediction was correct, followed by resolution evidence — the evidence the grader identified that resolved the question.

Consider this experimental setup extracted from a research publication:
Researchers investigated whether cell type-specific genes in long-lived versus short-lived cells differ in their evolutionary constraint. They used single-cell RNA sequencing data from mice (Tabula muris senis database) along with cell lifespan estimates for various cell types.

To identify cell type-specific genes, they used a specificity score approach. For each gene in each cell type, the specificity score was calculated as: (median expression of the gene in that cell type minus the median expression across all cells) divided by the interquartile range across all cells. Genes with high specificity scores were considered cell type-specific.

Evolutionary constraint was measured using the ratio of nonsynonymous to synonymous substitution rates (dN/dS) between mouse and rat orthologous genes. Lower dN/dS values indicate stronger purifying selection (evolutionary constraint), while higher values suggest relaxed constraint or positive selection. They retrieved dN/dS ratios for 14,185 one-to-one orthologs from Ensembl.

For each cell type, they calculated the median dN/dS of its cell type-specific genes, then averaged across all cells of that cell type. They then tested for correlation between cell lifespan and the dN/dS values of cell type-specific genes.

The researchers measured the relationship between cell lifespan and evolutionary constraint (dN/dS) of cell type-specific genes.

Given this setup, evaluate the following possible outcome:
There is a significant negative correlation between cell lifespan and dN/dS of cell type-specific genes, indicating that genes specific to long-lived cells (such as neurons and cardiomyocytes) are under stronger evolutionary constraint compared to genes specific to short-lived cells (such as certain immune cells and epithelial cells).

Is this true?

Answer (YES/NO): YES